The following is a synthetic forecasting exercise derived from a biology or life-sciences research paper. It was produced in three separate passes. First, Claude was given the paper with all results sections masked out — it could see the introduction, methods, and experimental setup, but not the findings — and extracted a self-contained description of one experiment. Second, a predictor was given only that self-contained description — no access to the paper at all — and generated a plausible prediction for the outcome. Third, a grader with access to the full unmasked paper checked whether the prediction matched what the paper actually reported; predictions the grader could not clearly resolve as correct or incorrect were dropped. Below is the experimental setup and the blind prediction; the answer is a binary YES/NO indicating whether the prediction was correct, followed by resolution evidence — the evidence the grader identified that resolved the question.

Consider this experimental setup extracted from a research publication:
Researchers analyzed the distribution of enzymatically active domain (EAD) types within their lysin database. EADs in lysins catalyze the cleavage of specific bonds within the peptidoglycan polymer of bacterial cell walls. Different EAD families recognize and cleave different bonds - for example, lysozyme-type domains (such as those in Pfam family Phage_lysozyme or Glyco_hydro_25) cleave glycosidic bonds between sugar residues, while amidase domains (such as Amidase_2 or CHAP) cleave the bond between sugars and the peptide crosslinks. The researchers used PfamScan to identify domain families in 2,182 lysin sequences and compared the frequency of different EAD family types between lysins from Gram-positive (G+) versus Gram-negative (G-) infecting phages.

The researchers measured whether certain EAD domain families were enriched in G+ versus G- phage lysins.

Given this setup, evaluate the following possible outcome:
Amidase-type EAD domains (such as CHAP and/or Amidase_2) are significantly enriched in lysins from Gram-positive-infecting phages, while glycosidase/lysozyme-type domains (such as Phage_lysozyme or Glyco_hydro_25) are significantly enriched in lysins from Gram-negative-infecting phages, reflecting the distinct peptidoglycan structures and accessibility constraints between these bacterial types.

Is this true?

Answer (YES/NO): NO